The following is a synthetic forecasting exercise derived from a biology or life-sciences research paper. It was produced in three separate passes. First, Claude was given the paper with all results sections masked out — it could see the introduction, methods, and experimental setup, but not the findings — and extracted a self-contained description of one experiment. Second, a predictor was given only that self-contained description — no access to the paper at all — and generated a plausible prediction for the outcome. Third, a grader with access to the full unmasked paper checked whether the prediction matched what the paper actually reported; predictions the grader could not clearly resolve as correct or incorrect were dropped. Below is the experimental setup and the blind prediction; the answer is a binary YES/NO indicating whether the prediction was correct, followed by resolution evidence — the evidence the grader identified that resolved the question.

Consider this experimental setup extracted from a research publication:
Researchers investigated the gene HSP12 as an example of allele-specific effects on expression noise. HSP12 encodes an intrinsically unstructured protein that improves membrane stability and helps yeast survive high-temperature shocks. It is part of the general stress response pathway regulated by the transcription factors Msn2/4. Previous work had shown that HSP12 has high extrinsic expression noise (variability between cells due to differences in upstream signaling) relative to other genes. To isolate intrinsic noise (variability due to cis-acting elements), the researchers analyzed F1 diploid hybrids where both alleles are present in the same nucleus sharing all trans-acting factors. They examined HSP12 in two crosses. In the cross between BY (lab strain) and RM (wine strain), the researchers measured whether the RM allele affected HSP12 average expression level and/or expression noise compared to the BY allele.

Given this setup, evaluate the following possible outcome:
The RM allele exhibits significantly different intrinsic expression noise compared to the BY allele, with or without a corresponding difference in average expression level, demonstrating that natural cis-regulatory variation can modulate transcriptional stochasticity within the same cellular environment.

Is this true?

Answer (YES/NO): YES